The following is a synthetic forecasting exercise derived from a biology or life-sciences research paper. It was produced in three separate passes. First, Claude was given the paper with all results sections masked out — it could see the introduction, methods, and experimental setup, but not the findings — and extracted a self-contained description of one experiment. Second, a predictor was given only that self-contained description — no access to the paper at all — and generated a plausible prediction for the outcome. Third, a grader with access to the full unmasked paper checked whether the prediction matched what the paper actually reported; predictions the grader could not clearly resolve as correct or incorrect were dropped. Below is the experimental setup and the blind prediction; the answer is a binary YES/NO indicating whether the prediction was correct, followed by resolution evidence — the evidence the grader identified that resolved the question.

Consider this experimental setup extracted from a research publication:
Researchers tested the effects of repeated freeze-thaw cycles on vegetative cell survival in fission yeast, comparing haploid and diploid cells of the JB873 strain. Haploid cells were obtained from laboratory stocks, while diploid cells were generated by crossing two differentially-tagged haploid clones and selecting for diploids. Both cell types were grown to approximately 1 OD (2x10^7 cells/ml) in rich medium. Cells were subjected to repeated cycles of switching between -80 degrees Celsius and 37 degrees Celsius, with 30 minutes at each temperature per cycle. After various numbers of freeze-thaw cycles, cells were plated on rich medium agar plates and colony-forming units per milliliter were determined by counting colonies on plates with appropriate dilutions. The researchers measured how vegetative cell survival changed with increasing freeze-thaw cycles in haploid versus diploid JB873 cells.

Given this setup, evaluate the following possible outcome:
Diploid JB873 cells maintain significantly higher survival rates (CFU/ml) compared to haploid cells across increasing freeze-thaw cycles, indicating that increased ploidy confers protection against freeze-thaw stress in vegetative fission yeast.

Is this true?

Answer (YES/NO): NO